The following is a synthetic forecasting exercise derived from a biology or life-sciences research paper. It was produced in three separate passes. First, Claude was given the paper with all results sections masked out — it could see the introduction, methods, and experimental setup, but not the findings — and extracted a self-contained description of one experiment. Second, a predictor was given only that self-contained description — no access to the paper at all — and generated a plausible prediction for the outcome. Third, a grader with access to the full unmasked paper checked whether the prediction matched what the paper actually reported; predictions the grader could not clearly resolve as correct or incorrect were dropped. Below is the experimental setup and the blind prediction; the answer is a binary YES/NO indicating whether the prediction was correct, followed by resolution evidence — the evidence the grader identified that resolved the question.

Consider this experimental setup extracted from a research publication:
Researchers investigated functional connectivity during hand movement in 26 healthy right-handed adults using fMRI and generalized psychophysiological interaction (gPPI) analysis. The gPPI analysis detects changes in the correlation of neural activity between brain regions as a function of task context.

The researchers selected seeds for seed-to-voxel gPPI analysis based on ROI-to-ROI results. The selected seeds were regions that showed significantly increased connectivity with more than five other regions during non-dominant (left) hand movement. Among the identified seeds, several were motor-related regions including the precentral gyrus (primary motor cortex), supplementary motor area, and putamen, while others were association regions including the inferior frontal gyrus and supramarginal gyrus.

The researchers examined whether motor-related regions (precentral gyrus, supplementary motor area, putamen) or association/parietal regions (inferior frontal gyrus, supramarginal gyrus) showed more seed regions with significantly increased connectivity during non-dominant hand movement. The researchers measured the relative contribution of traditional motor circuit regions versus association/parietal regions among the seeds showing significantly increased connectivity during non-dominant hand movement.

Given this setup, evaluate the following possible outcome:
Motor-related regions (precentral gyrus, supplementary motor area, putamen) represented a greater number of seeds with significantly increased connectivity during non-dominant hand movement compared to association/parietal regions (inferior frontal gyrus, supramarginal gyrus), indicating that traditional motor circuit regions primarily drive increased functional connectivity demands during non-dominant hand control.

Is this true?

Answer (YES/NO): NO